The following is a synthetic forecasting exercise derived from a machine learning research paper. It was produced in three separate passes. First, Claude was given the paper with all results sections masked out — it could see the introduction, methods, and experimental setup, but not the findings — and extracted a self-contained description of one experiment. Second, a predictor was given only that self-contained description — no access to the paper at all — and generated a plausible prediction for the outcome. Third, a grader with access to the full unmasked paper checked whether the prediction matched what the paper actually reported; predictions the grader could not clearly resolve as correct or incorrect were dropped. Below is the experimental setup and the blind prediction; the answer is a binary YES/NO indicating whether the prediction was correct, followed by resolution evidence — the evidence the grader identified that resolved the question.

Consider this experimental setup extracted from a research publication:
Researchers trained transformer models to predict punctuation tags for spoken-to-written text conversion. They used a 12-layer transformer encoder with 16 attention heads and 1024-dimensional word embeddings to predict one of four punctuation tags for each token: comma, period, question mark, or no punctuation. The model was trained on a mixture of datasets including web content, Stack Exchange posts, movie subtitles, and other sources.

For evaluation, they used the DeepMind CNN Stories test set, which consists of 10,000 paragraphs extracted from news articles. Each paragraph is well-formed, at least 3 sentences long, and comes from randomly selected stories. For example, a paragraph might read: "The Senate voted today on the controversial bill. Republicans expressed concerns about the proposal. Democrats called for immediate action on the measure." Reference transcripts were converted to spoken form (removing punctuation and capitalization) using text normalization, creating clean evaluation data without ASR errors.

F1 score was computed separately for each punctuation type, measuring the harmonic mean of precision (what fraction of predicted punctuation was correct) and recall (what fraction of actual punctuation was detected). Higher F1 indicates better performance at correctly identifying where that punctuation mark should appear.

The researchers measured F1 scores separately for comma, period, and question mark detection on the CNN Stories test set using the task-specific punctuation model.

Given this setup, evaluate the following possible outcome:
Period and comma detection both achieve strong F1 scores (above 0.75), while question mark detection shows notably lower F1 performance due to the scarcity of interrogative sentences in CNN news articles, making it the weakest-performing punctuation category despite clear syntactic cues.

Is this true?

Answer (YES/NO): NO